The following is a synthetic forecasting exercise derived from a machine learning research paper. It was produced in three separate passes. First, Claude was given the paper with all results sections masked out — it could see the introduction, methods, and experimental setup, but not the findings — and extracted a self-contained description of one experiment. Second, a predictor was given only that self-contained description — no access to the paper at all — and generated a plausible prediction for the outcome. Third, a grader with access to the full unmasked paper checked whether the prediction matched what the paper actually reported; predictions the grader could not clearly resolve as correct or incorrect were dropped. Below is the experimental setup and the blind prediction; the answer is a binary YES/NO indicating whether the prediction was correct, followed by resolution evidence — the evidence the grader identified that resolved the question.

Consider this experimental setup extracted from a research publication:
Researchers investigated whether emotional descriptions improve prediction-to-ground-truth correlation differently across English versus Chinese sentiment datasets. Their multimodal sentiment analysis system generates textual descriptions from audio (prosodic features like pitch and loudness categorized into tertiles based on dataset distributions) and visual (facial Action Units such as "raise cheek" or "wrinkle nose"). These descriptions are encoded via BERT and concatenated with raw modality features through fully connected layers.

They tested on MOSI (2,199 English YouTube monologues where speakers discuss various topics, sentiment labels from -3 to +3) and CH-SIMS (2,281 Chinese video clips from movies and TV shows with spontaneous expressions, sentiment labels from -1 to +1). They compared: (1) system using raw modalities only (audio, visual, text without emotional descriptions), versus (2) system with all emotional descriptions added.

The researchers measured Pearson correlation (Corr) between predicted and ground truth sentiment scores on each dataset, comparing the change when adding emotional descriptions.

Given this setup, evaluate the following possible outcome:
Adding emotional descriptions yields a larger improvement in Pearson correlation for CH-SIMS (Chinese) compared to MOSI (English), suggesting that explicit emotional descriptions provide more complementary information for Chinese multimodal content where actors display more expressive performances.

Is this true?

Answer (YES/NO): YES